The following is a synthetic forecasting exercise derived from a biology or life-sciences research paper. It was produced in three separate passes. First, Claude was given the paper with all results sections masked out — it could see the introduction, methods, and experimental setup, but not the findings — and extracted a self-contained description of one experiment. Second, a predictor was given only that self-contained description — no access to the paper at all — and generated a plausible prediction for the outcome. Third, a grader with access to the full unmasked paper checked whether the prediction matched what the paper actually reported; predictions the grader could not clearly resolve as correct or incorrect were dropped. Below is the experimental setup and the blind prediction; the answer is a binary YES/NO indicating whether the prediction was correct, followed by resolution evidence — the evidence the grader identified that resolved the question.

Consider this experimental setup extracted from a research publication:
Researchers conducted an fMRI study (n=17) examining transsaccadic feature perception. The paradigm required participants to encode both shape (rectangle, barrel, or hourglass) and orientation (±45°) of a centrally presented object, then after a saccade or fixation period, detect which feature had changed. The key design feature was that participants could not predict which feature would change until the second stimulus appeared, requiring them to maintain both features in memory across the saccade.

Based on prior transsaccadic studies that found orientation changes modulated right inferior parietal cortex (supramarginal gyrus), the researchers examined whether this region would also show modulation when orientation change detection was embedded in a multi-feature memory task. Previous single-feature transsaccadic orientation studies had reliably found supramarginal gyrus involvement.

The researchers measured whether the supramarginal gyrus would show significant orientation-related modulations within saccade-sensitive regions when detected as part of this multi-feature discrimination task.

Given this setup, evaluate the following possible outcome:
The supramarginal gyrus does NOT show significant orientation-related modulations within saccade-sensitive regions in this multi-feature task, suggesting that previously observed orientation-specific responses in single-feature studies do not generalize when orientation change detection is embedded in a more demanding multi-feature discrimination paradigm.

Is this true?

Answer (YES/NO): YES